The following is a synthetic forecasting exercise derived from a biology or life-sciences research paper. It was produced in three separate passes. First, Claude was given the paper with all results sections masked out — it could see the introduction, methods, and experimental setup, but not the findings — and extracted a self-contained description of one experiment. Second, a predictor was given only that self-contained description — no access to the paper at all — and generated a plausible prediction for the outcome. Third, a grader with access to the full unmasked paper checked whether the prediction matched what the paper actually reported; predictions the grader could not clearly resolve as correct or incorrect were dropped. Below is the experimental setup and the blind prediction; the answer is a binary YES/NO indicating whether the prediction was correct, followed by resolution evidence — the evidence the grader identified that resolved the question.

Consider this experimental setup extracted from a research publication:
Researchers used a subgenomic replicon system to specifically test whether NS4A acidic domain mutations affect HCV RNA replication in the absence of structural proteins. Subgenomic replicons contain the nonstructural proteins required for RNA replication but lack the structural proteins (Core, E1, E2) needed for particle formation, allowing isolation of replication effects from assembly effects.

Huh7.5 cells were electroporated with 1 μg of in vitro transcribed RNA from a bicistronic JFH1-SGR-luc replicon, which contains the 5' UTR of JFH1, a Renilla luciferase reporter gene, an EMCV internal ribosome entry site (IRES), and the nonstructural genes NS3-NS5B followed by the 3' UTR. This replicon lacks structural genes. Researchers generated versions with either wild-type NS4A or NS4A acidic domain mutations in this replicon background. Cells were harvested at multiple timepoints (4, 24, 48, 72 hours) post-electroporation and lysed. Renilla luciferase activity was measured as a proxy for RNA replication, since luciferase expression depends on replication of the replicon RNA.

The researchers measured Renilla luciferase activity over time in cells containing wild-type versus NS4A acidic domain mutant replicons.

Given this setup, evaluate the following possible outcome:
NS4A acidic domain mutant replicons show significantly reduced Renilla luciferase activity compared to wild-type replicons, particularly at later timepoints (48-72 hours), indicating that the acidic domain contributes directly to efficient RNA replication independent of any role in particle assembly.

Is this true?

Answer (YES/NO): NO